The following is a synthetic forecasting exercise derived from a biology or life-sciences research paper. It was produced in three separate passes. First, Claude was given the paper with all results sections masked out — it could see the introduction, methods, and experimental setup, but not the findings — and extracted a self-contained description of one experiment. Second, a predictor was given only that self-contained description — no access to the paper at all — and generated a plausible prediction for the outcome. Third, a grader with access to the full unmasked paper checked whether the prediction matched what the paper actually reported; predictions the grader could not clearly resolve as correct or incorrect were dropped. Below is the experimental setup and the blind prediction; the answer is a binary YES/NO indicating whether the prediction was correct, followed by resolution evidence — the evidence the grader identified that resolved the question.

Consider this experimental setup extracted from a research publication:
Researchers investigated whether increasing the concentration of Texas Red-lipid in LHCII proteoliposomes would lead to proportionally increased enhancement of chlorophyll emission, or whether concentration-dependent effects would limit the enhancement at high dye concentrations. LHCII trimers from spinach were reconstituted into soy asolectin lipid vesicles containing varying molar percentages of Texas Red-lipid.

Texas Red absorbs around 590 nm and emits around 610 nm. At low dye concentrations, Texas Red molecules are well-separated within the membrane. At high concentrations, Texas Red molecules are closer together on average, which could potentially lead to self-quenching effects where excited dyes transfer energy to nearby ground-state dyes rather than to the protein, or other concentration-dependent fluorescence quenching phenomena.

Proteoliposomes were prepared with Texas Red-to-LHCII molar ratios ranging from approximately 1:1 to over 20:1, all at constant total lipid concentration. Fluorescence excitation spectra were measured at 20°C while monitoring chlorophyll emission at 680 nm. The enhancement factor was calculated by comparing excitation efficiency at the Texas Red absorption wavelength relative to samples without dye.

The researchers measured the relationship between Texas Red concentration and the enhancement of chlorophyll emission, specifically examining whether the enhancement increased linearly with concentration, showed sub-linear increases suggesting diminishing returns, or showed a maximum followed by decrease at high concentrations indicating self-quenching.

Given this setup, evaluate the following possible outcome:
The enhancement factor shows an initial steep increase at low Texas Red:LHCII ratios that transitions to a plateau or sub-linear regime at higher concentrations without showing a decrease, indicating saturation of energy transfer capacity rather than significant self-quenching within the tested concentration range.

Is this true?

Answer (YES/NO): NO